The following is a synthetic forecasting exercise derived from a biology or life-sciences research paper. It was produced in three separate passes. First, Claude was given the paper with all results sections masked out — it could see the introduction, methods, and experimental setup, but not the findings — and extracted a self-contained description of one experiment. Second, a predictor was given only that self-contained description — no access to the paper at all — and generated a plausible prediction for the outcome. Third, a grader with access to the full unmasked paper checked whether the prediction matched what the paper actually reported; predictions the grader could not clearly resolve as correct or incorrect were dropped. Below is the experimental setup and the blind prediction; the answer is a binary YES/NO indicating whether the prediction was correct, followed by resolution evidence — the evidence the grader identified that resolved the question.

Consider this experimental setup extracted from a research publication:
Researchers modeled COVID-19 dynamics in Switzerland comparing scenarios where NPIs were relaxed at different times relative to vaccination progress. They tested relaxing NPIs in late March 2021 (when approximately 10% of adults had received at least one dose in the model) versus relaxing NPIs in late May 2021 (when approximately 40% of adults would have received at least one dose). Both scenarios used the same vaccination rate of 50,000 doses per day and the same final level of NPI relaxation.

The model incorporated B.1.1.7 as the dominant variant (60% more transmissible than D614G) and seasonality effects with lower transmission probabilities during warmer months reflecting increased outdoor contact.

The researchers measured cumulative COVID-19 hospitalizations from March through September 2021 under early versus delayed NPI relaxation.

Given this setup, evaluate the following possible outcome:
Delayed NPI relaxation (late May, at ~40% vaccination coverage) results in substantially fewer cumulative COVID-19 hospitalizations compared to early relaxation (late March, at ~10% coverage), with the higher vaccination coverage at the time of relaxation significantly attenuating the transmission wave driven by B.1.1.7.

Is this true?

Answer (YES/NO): YES